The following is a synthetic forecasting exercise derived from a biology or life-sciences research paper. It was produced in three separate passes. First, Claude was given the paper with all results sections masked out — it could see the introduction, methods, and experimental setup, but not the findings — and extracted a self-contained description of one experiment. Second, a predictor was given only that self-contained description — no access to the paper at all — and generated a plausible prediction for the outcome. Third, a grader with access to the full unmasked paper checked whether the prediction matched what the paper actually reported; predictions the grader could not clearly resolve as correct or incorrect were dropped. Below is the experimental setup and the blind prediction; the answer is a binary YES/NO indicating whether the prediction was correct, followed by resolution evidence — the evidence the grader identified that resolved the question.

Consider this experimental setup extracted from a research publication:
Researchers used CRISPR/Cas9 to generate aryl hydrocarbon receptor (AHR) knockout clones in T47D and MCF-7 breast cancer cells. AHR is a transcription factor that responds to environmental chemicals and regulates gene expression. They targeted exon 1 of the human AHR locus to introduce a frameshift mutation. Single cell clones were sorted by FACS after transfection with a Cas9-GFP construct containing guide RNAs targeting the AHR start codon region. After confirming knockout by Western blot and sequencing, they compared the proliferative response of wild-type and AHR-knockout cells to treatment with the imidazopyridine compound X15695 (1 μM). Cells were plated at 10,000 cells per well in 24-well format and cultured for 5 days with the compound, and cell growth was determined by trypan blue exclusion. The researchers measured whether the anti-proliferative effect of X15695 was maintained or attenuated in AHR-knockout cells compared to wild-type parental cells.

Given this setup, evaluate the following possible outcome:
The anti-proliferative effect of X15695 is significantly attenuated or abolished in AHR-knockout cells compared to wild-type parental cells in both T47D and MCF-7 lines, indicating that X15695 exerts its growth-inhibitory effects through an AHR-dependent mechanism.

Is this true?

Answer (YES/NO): YES